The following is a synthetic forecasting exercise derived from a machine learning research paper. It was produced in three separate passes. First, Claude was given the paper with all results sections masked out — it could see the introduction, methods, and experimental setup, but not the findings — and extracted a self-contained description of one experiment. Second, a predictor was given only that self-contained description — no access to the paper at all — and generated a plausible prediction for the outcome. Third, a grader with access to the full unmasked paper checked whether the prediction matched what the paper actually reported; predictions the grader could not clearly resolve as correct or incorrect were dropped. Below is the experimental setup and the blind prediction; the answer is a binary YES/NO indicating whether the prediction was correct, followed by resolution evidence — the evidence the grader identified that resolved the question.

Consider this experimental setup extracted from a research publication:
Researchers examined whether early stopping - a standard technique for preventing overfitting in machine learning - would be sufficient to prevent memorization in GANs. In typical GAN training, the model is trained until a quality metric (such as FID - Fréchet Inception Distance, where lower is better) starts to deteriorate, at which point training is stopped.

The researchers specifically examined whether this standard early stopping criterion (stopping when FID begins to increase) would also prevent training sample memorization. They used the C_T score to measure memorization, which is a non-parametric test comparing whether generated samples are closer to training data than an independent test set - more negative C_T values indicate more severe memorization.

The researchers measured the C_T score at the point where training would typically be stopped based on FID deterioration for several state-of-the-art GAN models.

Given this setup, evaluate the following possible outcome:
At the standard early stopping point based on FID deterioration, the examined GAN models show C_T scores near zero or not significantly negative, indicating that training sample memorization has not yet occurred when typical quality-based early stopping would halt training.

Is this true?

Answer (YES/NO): NO